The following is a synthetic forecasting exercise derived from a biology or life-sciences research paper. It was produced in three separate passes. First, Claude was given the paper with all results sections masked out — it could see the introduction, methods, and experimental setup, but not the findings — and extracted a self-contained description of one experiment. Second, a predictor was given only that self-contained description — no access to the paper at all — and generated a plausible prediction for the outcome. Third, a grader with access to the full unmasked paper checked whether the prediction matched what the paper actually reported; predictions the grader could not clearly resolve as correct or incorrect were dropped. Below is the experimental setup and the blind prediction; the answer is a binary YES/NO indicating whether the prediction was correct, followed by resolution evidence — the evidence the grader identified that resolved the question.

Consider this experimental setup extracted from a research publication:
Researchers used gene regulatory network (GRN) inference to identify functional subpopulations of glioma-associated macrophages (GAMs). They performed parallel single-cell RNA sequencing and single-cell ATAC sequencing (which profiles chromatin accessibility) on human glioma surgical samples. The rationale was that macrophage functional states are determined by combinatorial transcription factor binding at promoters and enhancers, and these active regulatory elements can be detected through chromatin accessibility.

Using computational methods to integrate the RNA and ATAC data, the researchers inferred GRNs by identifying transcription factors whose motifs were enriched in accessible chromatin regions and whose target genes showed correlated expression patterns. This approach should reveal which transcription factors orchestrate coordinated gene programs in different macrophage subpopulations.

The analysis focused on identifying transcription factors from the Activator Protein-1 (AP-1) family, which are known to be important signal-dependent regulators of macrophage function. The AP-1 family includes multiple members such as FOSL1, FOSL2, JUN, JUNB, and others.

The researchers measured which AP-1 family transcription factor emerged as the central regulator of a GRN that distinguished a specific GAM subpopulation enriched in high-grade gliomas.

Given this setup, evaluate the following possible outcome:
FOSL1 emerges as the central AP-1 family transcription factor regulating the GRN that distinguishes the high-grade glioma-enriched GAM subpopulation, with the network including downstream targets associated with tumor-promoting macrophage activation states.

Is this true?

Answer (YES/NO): NO